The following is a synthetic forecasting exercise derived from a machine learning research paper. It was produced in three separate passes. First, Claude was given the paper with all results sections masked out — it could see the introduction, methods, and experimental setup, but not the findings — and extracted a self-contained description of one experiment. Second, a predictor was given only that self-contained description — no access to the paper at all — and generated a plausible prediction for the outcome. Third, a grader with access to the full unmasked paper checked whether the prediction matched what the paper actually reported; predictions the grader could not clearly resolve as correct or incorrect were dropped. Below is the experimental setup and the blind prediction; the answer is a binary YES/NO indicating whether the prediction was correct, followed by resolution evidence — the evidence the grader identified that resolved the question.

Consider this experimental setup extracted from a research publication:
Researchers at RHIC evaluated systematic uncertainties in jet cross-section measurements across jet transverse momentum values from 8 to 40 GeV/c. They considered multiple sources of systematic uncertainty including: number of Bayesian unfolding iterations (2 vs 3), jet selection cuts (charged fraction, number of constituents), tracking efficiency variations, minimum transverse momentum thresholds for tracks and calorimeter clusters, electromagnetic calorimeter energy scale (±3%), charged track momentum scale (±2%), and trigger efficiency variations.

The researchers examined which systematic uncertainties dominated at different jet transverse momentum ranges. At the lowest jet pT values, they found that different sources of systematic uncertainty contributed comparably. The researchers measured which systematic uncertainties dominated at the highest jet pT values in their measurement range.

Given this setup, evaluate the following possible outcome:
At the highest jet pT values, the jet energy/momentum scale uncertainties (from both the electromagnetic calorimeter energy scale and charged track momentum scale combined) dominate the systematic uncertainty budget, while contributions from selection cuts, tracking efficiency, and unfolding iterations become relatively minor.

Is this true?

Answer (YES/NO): NO